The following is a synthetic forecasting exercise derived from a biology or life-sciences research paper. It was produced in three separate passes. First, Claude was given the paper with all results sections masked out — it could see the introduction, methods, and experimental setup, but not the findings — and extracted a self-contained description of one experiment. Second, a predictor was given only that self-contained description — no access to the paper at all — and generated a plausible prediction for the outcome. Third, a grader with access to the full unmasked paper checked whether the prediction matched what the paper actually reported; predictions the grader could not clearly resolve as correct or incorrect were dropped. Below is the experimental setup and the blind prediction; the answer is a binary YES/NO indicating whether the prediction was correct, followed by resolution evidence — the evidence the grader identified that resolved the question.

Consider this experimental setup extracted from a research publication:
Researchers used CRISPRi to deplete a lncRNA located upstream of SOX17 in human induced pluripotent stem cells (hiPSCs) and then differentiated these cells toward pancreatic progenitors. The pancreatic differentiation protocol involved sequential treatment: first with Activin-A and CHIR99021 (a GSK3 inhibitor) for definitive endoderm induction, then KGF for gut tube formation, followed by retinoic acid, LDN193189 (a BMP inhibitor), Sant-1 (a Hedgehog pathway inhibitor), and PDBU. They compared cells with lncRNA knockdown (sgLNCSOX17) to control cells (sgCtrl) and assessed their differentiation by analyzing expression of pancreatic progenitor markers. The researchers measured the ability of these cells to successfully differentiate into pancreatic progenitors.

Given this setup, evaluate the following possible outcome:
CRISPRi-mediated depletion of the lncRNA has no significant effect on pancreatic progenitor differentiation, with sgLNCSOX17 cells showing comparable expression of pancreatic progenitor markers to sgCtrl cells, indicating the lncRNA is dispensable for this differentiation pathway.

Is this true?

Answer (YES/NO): NO